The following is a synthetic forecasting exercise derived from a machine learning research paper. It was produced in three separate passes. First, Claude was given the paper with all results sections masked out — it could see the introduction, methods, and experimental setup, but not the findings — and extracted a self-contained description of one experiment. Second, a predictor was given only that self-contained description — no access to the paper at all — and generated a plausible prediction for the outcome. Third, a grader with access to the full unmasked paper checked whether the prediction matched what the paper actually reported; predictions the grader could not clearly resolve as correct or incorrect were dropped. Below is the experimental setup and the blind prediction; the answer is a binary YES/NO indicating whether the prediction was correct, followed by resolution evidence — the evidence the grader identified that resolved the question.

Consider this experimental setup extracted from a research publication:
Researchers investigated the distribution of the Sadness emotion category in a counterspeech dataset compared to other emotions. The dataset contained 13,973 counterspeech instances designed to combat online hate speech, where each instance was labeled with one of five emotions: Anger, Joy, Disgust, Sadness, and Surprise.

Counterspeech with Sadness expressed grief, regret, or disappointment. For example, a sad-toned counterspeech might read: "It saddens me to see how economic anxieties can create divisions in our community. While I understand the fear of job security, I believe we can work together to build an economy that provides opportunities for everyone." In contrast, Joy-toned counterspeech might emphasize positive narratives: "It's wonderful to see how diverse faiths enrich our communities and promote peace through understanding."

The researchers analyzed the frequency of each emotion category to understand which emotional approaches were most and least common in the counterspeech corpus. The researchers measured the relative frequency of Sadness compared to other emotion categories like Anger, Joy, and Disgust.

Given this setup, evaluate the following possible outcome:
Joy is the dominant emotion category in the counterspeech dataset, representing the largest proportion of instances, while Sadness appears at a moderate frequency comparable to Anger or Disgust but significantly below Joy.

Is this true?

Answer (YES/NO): NO